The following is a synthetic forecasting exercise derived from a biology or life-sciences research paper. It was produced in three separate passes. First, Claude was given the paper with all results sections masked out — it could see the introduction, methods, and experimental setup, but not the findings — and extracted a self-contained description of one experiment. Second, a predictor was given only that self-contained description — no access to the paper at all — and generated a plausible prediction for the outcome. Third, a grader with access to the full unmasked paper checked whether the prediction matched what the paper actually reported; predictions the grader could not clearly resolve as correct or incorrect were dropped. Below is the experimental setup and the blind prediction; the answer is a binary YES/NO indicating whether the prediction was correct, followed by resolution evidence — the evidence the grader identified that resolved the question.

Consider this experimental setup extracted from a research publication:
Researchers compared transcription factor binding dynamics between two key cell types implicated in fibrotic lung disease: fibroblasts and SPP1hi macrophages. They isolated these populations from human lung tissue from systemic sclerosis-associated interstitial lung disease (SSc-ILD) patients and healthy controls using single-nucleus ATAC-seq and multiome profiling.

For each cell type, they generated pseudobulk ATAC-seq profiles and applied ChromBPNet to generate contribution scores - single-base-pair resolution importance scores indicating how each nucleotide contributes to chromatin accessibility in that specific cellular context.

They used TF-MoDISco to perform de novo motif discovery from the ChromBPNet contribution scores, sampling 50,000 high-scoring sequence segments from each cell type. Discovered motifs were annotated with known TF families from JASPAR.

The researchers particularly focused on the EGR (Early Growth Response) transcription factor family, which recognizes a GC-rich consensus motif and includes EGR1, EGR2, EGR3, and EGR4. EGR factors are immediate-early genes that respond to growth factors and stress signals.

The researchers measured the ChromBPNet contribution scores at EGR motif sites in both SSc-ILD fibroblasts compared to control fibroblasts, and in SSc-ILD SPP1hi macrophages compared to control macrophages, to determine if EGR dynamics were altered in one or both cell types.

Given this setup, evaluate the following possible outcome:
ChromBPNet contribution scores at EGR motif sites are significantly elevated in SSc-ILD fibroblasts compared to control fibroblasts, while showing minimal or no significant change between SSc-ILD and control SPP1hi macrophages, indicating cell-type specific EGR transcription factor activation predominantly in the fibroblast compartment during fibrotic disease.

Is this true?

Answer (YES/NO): NO